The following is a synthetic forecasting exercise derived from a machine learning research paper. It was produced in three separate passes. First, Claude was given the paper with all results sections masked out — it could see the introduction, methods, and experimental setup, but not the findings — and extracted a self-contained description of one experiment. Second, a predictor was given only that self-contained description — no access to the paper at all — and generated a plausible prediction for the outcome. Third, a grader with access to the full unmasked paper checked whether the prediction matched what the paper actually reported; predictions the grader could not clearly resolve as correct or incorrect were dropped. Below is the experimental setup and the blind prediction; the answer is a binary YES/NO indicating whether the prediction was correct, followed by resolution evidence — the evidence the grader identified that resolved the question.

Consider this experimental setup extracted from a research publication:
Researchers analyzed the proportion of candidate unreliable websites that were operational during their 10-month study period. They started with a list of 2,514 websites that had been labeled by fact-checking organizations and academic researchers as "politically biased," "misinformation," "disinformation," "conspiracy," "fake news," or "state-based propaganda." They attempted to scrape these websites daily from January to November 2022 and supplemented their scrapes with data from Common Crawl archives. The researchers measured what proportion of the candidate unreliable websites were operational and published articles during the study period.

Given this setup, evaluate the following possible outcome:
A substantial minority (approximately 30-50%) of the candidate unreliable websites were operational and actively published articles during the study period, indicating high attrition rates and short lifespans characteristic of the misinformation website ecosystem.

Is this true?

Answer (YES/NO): NO